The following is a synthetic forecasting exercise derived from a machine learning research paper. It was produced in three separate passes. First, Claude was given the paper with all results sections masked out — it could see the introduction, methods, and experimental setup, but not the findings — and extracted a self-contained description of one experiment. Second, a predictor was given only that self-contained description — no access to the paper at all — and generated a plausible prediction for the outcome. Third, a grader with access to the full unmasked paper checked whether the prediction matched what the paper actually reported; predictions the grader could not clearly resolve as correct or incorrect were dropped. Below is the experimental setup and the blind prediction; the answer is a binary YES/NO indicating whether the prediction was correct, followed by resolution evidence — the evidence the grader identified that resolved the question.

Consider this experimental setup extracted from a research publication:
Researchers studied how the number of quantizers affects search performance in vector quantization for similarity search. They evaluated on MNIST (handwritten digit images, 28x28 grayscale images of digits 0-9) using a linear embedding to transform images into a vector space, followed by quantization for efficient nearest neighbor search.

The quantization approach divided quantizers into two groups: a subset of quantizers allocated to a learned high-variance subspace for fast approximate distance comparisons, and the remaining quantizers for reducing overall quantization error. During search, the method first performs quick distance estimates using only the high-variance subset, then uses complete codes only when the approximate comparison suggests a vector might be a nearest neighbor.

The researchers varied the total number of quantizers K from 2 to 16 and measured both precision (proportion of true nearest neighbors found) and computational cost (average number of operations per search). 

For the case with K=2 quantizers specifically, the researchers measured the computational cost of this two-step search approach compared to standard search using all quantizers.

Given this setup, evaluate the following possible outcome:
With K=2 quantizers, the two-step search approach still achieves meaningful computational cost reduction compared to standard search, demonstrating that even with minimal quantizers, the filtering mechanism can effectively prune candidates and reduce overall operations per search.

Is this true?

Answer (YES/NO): NO